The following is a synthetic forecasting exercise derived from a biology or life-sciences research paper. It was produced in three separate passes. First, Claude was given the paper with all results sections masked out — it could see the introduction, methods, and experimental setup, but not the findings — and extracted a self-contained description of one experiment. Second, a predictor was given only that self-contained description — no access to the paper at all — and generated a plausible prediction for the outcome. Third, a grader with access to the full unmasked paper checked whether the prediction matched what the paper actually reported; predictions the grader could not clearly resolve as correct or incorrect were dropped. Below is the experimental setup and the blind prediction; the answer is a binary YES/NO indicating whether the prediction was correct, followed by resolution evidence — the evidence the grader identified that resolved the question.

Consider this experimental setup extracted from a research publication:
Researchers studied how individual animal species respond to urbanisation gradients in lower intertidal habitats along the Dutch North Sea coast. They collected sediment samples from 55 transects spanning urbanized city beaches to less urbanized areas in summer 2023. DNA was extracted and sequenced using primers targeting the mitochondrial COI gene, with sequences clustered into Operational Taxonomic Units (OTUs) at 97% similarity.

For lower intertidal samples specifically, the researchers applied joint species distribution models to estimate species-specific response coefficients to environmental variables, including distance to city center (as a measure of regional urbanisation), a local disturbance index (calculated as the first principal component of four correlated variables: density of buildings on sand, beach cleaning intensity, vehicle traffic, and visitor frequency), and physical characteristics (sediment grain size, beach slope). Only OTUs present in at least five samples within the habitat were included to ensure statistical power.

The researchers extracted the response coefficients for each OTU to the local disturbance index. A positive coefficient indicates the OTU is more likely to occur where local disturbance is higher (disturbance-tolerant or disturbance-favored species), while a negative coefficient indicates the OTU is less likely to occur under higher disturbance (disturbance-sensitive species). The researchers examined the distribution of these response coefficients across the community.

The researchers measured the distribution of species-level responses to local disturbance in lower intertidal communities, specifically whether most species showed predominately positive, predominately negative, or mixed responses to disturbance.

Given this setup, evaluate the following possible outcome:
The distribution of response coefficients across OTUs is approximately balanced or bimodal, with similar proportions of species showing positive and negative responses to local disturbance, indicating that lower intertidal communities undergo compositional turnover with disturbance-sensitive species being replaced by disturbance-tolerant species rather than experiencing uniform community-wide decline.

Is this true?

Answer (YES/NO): NO